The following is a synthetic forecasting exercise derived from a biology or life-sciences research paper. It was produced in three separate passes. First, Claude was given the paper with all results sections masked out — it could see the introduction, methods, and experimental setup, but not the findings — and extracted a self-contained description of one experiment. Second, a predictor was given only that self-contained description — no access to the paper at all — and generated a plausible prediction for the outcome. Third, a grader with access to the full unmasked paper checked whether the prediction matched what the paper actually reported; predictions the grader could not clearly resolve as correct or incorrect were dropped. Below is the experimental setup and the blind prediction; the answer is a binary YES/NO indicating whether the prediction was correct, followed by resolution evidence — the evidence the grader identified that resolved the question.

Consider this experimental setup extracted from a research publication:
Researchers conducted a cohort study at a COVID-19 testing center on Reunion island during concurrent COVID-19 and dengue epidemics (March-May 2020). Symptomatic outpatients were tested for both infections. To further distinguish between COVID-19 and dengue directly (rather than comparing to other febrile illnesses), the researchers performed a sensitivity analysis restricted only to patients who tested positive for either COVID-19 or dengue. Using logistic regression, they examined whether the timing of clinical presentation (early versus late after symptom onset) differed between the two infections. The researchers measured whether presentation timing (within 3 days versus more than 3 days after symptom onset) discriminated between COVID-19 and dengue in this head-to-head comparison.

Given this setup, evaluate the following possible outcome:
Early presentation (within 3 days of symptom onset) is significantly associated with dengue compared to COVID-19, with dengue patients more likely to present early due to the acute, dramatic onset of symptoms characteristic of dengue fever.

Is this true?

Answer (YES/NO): YES